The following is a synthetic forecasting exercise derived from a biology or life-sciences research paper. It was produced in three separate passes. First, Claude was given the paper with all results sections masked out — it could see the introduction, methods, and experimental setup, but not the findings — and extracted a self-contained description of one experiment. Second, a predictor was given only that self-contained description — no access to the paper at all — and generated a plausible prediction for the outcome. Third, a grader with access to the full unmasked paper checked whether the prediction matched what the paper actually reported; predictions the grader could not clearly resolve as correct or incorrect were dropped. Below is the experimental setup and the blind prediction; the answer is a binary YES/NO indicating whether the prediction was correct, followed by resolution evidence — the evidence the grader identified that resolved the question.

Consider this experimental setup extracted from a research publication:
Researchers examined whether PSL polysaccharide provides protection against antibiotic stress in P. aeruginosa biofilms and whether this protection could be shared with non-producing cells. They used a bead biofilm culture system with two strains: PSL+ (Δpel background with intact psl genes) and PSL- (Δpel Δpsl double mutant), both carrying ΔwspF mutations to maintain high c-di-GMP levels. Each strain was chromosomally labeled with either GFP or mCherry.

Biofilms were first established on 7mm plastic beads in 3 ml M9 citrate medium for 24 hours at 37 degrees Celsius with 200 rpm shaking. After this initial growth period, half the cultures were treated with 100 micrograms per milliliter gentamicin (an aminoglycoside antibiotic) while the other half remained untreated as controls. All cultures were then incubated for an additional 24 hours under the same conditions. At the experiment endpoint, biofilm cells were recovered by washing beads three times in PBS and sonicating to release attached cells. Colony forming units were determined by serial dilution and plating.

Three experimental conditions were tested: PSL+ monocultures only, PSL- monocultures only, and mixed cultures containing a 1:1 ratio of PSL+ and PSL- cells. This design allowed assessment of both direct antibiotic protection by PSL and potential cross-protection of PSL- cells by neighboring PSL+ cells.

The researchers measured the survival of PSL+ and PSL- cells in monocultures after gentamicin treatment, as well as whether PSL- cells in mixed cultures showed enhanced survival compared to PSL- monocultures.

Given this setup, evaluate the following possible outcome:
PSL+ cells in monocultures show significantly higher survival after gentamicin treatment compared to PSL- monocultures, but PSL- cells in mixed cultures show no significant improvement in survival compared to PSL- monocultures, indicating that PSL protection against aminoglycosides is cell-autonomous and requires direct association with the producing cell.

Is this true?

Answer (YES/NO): NO